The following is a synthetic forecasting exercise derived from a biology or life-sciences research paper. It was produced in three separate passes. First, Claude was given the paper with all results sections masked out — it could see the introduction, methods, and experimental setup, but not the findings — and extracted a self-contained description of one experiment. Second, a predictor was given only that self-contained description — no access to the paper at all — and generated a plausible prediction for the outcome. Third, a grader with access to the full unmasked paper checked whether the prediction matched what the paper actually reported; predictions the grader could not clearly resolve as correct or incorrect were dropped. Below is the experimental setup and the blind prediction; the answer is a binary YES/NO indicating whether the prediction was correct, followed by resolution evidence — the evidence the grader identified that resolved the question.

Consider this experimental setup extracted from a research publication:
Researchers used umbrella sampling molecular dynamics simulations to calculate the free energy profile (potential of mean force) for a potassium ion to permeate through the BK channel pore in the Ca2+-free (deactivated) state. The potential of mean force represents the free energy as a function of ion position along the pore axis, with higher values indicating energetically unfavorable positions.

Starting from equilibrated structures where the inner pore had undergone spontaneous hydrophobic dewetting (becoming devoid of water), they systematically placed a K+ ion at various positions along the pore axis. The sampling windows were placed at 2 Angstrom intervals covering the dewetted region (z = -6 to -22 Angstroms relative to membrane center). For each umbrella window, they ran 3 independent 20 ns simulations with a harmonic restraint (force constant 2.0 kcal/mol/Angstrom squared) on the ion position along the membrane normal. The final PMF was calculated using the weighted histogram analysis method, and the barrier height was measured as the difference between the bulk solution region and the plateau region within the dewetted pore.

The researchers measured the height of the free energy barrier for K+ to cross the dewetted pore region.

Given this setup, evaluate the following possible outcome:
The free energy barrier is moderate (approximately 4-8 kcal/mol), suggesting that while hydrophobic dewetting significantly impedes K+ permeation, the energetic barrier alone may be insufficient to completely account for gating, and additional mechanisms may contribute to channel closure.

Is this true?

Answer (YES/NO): YES